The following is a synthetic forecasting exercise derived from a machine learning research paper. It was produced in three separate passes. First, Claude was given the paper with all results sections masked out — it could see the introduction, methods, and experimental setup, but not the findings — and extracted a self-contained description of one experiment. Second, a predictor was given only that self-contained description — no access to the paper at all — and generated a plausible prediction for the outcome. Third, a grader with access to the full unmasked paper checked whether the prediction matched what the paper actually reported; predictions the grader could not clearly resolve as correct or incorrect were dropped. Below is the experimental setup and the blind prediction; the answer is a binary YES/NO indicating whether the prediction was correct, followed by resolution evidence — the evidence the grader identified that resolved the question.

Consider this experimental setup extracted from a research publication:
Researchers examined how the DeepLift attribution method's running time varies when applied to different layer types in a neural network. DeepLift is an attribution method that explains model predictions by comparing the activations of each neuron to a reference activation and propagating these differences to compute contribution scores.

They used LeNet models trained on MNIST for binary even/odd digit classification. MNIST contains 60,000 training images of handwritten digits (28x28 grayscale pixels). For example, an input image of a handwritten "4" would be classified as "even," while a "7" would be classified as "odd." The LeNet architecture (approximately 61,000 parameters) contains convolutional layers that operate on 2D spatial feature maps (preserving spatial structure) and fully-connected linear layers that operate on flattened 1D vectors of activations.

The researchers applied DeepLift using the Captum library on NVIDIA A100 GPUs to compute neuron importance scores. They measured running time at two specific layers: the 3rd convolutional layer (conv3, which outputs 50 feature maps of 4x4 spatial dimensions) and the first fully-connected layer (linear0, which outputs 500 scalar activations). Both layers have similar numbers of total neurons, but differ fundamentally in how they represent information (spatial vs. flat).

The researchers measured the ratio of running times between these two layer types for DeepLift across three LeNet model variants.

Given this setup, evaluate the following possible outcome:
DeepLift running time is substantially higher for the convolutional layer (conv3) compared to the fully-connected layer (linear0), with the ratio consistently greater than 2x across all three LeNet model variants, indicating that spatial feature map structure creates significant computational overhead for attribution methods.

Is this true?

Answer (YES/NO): YES